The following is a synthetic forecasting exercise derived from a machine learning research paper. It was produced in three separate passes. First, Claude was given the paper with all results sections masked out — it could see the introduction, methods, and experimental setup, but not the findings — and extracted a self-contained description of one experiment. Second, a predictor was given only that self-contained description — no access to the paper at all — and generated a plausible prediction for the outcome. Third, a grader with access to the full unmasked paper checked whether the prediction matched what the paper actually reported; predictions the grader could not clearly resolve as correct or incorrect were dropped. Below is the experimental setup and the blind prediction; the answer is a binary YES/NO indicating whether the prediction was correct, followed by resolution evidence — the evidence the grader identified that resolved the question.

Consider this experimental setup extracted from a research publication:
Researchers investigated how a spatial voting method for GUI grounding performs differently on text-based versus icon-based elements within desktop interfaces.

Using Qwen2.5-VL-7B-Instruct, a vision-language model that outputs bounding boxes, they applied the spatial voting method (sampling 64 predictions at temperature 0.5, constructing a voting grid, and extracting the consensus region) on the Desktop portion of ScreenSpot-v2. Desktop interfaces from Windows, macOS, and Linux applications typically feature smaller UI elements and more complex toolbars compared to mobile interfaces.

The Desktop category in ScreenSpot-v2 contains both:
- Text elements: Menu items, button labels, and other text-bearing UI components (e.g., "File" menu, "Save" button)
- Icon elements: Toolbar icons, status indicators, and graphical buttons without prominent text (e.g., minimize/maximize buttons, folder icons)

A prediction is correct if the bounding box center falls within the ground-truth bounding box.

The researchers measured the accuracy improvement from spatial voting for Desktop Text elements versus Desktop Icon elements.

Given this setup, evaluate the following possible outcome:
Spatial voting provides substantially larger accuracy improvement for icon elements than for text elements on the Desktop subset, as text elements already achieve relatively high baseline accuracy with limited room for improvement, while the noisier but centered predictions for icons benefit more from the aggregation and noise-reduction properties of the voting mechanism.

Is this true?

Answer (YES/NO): NO